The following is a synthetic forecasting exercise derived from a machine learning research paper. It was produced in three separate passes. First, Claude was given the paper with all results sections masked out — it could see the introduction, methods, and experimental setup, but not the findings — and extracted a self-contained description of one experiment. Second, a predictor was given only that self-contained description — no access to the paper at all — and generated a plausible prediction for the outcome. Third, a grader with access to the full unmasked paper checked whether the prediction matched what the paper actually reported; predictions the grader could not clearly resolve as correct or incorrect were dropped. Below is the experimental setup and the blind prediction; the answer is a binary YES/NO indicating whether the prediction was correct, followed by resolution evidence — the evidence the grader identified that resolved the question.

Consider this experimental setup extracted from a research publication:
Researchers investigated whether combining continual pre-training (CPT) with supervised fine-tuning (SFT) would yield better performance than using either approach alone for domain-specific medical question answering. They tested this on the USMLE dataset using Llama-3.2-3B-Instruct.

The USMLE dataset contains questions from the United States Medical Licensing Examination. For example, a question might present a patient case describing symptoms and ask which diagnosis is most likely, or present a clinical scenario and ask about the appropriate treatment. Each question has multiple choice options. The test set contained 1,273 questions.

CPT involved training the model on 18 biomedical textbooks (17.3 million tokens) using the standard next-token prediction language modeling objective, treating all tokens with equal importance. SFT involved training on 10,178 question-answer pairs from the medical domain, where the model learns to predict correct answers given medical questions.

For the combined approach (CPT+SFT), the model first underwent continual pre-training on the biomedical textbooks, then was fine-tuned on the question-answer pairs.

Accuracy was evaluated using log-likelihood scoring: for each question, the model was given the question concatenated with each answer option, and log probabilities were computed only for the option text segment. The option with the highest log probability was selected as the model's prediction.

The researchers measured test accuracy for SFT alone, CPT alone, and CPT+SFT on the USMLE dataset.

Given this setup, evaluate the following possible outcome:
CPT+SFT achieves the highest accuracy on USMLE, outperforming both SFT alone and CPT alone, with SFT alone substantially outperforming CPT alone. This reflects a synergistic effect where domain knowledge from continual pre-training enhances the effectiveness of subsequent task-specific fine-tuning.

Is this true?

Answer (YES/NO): NO